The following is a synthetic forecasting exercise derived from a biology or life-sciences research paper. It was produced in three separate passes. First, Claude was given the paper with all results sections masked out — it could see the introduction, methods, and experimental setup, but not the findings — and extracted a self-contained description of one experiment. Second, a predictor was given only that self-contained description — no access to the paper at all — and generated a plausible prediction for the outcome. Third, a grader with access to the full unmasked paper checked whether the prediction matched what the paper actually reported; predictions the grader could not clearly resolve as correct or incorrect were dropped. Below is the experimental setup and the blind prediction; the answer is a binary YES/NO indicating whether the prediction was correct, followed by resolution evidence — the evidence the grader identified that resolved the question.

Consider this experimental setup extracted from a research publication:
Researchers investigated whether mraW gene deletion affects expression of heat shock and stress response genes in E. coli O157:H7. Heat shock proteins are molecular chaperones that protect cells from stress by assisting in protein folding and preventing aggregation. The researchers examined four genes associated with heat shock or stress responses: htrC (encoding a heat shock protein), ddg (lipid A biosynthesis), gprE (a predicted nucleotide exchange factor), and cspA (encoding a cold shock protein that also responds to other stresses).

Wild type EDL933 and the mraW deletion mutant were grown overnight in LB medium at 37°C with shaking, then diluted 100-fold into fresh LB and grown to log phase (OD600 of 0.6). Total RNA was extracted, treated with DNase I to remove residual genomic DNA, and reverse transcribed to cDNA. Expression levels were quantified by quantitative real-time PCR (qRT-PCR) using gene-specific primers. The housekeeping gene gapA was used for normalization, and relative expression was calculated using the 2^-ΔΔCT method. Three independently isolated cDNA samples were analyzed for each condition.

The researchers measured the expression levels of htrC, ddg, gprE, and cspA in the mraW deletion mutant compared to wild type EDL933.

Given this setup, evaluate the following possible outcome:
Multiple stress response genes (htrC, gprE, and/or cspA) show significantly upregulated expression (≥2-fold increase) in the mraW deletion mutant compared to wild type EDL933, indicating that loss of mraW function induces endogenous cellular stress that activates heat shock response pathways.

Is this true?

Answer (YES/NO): YES